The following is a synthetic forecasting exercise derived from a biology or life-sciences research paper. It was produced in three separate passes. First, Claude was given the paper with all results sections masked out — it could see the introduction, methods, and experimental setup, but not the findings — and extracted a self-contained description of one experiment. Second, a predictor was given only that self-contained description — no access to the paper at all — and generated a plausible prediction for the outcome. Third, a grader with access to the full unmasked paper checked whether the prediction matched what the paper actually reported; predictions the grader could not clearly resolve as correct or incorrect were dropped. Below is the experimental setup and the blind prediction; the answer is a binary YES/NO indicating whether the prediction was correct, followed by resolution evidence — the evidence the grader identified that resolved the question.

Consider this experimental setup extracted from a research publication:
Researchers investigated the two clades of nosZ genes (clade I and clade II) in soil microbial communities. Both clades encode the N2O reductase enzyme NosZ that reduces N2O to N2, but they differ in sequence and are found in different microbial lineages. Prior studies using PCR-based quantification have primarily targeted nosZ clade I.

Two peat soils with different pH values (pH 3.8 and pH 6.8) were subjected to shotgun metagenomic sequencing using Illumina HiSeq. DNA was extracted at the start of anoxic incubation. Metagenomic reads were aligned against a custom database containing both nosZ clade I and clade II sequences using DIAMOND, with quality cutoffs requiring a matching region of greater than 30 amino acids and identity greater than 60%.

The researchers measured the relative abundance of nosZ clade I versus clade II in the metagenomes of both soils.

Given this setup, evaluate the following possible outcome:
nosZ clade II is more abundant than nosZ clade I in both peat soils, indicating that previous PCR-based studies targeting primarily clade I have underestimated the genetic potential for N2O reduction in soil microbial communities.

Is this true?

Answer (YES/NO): NO